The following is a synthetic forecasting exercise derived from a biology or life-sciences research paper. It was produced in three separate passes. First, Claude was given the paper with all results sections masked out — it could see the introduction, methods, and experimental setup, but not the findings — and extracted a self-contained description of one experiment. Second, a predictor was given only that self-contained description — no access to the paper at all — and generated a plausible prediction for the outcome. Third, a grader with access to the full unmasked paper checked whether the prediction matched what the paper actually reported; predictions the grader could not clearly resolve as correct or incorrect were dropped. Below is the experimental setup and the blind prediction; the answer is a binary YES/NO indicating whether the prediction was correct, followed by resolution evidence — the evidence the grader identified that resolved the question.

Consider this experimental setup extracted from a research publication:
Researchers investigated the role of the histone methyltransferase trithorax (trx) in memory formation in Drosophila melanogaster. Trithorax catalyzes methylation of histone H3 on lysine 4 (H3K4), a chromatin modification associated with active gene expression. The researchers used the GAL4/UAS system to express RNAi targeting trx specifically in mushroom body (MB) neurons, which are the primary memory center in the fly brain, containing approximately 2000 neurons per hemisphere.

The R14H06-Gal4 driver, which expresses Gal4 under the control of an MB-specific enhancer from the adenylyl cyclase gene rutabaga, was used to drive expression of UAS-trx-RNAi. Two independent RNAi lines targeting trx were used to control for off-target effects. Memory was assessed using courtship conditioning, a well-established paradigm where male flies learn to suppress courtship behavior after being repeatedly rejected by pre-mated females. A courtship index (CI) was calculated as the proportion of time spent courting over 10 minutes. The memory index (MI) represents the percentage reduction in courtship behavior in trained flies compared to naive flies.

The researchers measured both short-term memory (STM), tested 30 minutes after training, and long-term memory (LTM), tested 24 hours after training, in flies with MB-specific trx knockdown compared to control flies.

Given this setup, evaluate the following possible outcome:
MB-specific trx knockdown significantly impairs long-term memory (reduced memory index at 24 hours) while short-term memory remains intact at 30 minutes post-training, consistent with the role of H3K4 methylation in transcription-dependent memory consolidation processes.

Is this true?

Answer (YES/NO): YES